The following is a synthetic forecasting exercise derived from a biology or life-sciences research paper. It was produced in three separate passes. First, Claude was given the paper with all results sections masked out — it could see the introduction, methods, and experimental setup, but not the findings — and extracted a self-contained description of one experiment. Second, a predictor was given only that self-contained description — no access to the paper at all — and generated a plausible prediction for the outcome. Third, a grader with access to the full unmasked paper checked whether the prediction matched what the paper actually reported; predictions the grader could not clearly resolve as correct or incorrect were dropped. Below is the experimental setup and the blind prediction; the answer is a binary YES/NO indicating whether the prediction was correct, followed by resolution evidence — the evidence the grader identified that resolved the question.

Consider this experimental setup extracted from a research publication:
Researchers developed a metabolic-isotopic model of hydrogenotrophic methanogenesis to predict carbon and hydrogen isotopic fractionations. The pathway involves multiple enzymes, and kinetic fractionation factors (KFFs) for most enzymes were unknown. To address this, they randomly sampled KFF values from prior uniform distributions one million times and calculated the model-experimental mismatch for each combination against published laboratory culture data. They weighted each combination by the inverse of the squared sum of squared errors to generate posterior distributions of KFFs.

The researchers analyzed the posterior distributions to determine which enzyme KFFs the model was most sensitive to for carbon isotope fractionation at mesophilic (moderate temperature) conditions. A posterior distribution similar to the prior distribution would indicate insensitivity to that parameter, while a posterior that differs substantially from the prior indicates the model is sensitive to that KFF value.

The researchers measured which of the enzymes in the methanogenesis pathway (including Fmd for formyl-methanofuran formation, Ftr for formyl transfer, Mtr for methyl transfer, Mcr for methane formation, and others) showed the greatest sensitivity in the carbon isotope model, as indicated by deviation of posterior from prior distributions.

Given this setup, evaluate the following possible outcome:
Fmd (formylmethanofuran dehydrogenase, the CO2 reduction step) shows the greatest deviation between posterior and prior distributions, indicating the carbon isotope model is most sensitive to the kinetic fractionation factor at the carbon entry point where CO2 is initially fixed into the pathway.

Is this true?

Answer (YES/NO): NO